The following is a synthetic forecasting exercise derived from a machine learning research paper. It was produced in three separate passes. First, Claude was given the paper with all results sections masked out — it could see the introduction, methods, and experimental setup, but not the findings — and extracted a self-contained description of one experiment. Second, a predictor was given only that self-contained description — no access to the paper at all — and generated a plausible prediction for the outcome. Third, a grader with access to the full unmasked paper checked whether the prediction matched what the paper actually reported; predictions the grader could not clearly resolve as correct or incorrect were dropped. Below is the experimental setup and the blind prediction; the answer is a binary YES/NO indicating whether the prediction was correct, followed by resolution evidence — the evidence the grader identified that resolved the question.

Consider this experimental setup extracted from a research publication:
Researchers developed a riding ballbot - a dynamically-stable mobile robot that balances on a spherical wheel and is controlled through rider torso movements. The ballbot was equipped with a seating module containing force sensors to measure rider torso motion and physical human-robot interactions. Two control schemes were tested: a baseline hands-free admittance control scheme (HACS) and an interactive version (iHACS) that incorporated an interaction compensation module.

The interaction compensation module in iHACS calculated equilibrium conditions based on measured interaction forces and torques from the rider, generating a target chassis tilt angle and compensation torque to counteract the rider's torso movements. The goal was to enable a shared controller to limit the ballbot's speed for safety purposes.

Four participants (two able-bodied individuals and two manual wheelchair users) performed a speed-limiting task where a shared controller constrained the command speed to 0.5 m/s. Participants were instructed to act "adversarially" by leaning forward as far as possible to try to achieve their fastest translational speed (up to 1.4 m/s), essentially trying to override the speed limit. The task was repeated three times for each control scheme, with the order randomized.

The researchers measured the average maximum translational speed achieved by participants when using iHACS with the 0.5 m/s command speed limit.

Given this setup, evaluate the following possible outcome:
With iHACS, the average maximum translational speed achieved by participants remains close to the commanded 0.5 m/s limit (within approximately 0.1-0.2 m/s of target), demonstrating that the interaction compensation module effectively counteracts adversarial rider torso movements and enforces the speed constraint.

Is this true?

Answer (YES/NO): NO